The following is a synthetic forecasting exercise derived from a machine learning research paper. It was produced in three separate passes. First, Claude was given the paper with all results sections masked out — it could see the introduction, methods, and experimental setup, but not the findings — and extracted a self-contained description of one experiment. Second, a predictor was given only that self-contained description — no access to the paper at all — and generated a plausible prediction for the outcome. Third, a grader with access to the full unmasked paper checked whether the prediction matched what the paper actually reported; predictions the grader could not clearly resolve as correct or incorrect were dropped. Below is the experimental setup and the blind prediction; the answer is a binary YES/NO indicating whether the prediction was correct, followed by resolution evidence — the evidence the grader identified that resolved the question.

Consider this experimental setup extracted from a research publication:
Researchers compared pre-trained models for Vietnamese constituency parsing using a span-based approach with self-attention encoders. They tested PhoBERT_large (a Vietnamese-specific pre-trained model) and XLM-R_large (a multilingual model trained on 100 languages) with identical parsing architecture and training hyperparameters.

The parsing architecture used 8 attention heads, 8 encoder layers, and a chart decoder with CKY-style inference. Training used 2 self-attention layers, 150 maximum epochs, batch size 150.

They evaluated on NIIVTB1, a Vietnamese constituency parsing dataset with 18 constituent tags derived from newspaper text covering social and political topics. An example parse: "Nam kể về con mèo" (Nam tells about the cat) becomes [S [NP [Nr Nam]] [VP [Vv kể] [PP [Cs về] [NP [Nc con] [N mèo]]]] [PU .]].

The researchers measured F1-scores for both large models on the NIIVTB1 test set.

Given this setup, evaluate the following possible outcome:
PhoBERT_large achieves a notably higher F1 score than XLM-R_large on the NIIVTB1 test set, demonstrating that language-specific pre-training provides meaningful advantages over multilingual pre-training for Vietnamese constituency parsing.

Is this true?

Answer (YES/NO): NO